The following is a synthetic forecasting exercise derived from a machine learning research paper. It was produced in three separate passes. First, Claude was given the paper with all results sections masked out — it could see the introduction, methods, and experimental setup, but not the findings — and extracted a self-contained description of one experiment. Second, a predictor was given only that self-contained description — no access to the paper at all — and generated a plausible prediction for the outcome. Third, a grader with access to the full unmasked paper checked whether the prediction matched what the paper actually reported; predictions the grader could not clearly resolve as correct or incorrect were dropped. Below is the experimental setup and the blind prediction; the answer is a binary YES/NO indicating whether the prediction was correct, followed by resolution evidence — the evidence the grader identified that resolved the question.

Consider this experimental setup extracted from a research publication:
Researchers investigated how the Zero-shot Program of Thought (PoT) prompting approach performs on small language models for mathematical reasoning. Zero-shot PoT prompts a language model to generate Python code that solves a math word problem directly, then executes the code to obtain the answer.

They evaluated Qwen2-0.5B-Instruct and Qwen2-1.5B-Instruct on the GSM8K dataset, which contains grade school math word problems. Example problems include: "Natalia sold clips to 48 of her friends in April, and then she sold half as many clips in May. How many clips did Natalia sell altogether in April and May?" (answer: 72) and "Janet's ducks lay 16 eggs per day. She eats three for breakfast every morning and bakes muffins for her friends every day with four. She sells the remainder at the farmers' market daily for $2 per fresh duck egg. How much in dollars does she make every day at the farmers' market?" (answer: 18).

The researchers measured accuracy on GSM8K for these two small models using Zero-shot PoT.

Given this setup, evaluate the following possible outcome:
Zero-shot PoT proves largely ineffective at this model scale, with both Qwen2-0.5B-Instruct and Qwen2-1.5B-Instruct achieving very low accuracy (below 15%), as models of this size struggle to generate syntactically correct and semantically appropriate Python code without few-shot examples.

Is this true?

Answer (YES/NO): YES